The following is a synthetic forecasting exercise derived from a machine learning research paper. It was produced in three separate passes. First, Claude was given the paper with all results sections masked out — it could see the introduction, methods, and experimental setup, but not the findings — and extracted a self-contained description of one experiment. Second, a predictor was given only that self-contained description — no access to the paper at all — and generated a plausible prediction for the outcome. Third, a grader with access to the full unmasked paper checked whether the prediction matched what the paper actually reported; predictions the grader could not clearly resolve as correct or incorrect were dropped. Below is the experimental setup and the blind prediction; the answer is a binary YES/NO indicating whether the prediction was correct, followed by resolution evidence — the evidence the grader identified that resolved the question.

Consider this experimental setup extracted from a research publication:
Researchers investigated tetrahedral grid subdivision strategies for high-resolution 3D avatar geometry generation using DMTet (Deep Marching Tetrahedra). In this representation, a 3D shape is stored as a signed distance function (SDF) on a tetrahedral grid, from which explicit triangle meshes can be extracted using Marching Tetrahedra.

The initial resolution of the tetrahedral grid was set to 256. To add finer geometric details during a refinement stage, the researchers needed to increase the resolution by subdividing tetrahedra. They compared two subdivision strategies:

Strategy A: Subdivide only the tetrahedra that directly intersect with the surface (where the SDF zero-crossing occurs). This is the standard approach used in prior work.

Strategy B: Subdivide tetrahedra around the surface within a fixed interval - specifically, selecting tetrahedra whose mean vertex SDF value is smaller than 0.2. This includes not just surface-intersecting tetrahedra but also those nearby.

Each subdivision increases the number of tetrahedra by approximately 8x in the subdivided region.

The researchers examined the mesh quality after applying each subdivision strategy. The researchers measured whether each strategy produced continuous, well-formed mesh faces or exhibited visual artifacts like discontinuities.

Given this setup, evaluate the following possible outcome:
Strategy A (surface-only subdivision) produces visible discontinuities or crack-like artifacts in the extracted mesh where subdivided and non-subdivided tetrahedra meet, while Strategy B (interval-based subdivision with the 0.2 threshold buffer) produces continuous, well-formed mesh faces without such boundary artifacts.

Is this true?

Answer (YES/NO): YES